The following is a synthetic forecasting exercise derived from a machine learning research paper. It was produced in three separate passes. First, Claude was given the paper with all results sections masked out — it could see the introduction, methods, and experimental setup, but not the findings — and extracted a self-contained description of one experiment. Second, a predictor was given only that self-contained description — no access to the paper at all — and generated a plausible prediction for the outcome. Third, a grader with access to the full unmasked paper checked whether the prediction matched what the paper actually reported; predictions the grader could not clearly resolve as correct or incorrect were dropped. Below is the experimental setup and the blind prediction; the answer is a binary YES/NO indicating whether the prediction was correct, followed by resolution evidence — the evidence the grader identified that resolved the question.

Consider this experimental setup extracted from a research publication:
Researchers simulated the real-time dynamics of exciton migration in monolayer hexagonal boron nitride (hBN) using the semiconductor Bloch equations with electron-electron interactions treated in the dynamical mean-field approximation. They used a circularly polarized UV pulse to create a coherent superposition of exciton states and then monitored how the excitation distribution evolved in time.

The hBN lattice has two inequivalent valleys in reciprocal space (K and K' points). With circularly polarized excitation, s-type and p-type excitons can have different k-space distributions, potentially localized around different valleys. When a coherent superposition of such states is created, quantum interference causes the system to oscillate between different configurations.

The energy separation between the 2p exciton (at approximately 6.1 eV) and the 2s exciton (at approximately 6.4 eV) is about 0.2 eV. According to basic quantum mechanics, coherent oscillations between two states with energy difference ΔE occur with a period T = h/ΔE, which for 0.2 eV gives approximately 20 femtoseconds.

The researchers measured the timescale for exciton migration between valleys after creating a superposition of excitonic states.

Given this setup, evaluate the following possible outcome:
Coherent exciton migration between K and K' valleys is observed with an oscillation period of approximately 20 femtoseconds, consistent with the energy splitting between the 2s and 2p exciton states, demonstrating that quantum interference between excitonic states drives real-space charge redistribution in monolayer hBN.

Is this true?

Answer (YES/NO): YES